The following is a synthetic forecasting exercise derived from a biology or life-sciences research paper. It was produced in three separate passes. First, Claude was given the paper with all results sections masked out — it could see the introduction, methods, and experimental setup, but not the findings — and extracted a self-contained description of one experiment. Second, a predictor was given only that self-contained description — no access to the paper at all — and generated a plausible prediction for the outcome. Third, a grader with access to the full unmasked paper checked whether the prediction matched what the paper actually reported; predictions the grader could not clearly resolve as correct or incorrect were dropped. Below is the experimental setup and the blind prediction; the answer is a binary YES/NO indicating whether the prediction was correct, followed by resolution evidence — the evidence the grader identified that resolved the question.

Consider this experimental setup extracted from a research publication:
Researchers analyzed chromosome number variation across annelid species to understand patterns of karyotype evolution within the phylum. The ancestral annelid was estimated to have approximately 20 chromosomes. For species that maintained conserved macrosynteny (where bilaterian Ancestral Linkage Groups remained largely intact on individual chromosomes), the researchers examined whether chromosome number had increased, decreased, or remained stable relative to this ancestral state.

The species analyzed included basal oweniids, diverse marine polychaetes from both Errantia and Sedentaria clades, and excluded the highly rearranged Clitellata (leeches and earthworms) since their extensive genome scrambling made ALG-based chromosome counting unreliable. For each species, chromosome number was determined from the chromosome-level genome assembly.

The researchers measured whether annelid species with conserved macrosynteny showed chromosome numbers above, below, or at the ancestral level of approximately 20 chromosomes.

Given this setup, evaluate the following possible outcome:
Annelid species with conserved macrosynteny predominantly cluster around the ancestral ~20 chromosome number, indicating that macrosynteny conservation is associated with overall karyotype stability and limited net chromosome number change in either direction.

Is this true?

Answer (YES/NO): NO